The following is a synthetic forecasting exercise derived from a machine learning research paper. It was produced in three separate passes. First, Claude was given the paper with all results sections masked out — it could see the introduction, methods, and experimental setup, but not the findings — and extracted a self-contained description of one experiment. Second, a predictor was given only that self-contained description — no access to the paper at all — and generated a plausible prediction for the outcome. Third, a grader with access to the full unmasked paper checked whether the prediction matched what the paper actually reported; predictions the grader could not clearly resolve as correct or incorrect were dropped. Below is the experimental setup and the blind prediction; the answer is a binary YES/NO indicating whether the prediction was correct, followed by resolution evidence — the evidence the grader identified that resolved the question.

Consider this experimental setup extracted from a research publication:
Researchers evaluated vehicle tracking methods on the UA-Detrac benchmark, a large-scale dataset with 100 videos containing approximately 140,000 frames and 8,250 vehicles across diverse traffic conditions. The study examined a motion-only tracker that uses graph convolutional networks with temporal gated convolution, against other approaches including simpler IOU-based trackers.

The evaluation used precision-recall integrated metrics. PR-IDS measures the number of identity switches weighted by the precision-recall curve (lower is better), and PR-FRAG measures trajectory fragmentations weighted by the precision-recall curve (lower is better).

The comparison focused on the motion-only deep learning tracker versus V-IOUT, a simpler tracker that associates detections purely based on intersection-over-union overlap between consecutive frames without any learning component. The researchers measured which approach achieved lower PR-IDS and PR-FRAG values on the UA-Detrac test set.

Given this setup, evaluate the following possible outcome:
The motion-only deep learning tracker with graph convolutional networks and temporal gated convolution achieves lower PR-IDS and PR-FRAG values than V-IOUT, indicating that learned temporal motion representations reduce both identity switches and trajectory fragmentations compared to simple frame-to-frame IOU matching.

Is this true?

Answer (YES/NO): NO